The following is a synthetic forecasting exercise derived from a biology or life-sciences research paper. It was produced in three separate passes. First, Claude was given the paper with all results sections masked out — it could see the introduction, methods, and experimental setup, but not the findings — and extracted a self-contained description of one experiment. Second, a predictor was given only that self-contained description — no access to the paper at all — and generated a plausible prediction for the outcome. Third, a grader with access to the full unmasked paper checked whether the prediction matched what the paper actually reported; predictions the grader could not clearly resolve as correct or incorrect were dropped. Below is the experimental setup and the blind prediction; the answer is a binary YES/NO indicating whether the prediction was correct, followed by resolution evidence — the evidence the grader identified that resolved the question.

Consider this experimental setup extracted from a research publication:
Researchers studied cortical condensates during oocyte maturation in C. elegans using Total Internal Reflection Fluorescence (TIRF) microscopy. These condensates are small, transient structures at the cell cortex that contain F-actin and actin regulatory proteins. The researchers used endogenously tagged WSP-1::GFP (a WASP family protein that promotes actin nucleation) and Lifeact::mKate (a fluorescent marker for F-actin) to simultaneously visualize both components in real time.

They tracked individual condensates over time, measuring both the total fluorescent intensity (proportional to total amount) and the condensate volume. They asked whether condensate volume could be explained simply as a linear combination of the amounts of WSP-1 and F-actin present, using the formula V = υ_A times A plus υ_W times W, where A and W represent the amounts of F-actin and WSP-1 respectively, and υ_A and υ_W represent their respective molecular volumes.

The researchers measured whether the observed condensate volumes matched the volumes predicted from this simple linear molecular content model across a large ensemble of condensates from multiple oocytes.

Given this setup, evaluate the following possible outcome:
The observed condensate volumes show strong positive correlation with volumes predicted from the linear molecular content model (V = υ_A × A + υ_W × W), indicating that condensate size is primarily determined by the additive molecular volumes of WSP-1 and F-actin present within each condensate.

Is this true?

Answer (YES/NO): YES